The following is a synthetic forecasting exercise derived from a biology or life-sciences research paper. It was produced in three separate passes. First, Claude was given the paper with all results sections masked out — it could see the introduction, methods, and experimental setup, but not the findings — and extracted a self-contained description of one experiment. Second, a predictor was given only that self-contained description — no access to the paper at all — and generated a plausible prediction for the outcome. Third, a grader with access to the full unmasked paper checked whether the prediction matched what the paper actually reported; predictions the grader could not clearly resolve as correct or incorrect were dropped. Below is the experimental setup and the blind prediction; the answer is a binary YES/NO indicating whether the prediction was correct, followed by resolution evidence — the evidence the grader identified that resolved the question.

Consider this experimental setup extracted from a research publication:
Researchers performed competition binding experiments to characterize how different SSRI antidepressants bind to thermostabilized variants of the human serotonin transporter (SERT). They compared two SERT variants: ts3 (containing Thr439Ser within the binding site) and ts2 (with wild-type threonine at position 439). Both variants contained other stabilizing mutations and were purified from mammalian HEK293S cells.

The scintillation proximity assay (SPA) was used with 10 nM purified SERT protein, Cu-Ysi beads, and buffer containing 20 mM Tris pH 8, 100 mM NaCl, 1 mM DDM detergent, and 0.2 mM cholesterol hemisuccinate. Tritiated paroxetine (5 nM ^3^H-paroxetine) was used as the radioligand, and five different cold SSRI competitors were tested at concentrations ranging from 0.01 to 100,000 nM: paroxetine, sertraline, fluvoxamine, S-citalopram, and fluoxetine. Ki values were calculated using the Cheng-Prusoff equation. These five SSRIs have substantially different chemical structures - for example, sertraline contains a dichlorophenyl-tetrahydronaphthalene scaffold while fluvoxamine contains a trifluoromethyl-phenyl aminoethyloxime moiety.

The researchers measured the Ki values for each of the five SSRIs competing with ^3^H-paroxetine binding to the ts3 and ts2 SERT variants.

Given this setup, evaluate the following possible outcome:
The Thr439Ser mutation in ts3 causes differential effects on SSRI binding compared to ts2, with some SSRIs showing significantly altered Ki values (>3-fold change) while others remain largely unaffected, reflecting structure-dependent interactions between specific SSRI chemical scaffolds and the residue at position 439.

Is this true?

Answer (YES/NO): YES